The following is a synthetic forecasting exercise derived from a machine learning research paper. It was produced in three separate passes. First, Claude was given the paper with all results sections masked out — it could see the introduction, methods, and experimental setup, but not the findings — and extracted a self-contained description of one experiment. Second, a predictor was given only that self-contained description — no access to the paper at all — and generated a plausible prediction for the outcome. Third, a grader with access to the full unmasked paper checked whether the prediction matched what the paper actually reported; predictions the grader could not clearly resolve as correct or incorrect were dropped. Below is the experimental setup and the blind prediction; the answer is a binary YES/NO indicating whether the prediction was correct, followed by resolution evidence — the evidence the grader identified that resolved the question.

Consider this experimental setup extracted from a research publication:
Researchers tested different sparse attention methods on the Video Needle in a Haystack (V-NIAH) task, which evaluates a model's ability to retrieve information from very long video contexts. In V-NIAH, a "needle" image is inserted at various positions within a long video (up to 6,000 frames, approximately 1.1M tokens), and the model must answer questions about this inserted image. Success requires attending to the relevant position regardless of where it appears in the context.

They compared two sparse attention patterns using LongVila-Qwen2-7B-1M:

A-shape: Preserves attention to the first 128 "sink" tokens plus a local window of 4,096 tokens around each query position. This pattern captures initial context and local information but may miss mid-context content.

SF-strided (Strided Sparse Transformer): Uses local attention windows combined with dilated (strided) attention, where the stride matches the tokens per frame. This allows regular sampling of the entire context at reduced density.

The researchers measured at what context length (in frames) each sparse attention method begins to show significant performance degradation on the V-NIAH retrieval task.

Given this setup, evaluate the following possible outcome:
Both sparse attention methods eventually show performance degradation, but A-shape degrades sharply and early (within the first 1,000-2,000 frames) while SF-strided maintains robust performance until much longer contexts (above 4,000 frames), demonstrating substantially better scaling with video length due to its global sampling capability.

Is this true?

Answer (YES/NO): NO